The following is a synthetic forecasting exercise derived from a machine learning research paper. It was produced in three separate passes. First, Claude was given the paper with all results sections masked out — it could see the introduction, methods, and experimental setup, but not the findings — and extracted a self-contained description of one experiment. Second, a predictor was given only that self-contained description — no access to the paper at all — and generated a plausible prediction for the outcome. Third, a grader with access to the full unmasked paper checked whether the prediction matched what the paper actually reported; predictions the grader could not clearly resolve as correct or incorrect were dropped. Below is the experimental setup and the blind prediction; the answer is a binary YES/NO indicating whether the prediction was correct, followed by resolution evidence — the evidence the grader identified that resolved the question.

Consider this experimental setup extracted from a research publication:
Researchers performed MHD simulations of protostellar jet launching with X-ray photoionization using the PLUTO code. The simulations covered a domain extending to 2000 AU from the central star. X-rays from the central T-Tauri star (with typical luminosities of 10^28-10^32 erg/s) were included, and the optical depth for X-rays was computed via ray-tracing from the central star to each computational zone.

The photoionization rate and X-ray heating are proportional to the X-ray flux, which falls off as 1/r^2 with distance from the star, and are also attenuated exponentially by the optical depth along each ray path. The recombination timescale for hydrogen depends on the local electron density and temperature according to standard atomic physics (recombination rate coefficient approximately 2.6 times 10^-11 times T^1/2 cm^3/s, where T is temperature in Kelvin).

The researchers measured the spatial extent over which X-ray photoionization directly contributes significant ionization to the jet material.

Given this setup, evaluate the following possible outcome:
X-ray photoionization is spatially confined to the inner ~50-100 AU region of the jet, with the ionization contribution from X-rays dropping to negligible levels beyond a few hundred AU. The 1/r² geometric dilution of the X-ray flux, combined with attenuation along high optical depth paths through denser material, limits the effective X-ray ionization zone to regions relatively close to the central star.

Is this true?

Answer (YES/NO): NO